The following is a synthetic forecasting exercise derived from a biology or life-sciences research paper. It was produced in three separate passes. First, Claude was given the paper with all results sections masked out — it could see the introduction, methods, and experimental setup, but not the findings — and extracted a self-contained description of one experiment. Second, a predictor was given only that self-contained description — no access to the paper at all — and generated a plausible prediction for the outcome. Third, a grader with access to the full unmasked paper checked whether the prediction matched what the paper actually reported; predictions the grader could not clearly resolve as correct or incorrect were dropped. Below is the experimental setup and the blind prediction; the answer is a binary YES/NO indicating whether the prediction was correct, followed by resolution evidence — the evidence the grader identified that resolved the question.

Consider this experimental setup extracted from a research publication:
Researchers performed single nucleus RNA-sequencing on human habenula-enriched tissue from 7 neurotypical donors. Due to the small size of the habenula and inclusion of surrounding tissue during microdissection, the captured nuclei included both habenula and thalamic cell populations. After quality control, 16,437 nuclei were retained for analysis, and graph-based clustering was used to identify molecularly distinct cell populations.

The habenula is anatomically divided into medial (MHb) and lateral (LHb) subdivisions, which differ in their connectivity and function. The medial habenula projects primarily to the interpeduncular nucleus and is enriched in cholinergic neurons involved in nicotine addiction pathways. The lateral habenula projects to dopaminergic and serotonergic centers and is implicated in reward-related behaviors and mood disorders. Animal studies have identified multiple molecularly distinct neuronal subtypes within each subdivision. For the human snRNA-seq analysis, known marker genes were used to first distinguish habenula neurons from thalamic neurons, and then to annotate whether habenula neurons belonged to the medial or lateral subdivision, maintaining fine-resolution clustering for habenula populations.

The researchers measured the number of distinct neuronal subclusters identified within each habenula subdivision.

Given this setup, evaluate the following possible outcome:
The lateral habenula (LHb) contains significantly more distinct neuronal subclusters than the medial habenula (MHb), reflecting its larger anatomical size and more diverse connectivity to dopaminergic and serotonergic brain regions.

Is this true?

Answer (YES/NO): YES